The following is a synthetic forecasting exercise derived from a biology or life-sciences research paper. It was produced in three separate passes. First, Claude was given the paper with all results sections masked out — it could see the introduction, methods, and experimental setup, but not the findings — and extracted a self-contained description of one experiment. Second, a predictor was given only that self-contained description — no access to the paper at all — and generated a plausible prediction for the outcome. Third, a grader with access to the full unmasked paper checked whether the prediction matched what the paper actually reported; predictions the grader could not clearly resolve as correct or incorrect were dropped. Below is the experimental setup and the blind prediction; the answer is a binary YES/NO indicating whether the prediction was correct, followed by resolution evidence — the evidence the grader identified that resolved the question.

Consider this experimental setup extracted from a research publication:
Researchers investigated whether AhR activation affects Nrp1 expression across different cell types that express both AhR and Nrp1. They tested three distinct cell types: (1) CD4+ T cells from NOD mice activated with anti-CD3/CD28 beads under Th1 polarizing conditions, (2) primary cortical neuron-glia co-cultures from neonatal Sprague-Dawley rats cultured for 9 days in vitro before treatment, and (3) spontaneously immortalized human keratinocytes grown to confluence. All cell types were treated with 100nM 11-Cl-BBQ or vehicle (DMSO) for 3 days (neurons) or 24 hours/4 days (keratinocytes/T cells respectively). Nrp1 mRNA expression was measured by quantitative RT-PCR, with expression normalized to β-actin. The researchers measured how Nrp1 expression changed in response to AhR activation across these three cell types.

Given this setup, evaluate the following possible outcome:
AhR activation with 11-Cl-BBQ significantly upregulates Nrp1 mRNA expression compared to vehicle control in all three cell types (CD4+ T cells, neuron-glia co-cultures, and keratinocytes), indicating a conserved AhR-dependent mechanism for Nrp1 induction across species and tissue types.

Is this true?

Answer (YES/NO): NO